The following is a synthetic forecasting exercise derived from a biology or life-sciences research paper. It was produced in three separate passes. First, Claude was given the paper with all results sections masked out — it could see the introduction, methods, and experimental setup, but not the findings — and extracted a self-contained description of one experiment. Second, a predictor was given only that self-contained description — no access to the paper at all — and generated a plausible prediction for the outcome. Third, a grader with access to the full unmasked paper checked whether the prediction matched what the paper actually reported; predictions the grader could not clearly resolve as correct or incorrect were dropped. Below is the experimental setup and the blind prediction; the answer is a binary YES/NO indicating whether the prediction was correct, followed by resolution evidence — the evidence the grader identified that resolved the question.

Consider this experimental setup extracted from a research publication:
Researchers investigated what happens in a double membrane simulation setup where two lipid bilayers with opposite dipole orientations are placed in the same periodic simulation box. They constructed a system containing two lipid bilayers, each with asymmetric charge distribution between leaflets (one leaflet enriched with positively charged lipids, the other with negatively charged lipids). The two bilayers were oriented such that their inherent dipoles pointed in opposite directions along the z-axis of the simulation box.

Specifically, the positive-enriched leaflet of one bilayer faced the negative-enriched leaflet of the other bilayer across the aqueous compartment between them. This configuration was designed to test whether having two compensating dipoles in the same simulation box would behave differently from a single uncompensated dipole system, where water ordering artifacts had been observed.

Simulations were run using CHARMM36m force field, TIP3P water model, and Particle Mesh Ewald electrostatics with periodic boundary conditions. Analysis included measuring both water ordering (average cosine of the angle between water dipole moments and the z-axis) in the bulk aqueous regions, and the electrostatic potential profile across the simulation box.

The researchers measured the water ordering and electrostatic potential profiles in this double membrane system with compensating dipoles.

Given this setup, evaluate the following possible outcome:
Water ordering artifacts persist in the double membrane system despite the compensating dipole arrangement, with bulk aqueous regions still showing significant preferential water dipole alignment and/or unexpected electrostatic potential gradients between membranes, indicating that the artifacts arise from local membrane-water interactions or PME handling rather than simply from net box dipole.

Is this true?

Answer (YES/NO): NO